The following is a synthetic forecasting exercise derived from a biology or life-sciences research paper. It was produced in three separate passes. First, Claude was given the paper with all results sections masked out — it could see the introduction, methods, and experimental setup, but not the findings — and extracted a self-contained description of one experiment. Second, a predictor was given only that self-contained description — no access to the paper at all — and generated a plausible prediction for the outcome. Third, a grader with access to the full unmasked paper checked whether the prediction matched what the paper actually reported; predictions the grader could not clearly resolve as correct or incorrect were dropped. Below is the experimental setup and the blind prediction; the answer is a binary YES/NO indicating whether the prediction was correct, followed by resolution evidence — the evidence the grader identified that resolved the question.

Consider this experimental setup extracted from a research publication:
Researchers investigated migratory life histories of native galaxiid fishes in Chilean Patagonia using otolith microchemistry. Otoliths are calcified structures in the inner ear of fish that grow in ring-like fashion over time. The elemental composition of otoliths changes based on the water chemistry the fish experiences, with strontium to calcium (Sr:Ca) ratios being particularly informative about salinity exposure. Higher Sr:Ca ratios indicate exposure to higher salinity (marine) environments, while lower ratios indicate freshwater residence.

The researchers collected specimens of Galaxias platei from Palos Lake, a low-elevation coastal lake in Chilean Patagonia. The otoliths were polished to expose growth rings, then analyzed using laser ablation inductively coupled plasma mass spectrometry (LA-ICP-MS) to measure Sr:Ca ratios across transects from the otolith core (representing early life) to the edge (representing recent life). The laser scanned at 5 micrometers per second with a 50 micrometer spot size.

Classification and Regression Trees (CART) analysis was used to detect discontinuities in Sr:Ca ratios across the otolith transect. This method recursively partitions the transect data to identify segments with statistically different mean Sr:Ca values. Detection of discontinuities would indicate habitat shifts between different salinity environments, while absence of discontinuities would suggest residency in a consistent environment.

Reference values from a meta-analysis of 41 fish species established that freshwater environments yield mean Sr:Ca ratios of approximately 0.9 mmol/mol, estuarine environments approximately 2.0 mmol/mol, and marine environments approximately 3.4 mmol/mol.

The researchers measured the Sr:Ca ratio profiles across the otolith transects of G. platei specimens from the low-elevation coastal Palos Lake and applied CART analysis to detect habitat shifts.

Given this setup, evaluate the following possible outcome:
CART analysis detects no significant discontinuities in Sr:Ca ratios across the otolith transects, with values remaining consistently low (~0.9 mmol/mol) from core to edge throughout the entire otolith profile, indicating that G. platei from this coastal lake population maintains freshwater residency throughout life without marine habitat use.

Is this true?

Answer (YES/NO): YES